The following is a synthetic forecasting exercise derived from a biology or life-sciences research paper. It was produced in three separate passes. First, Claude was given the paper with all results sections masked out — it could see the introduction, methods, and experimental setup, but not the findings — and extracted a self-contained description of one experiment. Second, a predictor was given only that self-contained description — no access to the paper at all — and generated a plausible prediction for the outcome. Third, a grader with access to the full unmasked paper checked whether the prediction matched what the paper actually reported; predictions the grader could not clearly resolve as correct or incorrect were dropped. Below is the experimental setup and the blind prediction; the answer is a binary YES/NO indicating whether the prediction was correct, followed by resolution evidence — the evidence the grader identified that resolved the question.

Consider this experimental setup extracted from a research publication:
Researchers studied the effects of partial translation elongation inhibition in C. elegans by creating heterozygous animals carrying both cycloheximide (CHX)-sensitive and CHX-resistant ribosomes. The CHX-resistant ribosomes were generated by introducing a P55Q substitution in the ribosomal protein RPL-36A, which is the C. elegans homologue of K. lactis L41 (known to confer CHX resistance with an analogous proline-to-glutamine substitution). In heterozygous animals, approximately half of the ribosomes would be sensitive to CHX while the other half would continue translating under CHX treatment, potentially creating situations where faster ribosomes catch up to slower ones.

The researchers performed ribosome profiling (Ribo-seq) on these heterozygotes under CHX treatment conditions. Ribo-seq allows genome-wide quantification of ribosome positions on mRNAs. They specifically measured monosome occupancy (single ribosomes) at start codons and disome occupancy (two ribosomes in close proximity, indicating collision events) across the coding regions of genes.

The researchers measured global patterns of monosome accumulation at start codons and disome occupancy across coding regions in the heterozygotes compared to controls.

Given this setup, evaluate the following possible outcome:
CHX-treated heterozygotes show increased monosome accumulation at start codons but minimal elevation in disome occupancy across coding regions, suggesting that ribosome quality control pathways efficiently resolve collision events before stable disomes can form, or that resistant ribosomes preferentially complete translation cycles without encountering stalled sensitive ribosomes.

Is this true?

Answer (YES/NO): NO